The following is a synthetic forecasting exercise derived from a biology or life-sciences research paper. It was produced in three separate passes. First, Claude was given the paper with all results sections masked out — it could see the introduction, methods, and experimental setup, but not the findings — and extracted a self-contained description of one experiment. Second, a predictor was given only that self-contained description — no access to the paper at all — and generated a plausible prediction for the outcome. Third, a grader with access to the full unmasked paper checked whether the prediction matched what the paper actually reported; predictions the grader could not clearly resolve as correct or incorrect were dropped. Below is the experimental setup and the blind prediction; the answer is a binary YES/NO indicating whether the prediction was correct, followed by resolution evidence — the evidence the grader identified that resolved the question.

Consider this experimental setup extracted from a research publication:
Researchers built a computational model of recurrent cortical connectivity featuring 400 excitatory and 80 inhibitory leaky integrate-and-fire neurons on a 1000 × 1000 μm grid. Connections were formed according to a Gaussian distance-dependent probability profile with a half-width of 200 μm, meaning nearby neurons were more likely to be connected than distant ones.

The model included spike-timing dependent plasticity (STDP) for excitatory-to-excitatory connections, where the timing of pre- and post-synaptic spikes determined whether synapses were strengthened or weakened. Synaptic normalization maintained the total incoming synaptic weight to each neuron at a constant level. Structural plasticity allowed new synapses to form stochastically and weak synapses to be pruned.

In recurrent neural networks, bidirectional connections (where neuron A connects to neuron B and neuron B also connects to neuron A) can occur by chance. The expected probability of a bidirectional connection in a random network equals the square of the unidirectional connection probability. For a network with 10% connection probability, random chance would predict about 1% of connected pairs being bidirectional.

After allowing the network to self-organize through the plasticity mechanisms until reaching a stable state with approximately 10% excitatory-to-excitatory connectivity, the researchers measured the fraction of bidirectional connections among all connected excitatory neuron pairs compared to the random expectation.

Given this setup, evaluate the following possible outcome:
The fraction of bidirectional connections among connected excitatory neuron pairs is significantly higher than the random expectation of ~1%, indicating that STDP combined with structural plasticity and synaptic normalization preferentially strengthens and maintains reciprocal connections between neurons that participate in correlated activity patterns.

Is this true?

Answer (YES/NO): NO